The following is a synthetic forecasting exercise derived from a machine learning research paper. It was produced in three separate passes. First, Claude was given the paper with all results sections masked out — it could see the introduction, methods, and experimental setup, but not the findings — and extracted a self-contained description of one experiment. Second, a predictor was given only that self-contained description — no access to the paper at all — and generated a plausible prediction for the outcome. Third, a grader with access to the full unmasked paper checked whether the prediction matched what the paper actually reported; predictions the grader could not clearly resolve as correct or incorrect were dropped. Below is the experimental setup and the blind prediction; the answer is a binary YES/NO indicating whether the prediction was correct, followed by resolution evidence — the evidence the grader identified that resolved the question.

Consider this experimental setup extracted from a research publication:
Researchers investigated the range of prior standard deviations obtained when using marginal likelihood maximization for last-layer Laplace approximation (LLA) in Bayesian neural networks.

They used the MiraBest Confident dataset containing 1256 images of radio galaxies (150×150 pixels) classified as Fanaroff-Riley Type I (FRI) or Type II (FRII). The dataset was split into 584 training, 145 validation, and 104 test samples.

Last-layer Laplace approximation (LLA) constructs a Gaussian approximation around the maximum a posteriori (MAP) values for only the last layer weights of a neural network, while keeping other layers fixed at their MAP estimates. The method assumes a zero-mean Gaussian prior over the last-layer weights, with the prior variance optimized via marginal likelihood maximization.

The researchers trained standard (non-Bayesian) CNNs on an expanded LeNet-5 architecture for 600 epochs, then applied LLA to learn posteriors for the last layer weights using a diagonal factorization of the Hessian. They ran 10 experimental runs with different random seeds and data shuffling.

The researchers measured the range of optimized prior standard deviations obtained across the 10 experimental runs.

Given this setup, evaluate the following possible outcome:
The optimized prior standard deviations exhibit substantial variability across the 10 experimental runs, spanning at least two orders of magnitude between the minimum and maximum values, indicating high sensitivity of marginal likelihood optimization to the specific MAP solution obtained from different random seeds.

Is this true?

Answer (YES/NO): NO